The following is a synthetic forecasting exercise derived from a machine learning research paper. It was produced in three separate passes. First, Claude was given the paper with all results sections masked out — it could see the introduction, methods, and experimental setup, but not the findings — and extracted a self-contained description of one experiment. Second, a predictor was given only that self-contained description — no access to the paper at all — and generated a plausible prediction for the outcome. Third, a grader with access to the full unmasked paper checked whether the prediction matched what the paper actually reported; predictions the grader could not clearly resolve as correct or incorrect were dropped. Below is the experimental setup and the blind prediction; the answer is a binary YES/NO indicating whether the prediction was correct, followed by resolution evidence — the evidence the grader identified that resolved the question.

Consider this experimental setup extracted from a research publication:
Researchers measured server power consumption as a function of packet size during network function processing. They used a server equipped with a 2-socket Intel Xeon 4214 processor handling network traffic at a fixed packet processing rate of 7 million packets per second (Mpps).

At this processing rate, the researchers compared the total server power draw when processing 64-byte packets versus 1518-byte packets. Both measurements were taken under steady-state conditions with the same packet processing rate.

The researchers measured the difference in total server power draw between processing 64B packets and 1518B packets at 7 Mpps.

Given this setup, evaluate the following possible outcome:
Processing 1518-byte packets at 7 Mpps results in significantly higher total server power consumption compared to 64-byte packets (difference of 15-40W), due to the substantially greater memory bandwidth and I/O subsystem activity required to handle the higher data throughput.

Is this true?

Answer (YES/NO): NO